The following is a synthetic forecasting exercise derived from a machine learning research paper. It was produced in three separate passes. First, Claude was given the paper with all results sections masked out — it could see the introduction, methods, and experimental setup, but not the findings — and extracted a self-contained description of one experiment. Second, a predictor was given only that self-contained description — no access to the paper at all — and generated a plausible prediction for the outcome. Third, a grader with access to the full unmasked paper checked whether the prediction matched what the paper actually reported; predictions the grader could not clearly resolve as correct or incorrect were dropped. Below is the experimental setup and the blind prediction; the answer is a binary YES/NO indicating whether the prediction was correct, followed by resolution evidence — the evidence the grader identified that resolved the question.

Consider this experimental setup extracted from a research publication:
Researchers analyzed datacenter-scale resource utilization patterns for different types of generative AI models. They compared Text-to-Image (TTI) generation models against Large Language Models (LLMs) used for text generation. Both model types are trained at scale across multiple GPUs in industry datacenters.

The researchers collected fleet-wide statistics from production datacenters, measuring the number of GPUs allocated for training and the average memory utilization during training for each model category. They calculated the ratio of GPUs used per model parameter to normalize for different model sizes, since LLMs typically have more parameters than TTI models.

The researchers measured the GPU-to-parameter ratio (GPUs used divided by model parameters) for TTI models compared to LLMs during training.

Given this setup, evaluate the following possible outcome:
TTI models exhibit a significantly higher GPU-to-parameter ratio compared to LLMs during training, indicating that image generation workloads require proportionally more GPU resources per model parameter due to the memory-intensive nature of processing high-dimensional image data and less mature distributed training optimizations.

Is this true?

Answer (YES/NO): YES